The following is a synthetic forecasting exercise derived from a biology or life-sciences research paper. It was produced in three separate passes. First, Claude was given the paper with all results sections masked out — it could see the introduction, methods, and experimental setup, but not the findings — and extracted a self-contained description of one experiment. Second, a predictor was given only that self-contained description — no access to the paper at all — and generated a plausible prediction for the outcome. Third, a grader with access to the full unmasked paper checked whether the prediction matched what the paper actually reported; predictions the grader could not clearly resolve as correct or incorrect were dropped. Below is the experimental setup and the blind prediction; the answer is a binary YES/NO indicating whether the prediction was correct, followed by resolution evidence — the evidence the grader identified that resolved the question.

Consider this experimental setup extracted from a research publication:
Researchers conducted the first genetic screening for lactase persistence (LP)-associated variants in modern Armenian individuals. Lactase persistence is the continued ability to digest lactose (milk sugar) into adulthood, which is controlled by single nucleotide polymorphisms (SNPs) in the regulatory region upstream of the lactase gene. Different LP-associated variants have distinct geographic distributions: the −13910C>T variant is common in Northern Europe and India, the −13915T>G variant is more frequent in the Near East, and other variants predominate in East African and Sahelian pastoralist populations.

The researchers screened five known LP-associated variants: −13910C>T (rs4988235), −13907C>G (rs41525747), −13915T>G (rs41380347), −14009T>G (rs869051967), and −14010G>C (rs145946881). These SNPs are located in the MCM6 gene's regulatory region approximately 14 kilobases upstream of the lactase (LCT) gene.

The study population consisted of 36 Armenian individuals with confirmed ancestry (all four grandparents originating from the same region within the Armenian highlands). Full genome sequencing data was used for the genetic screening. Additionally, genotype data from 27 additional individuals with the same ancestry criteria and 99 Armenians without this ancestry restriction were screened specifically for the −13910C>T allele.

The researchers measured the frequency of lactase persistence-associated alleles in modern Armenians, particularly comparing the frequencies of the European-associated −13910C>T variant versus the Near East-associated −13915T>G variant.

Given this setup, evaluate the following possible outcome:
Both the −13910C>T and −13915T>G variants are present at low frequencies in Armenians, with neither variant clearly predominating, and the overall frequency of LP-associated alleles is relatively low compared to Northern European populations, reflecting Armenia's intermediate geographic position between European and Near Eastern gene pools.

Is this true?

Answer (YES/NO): NO